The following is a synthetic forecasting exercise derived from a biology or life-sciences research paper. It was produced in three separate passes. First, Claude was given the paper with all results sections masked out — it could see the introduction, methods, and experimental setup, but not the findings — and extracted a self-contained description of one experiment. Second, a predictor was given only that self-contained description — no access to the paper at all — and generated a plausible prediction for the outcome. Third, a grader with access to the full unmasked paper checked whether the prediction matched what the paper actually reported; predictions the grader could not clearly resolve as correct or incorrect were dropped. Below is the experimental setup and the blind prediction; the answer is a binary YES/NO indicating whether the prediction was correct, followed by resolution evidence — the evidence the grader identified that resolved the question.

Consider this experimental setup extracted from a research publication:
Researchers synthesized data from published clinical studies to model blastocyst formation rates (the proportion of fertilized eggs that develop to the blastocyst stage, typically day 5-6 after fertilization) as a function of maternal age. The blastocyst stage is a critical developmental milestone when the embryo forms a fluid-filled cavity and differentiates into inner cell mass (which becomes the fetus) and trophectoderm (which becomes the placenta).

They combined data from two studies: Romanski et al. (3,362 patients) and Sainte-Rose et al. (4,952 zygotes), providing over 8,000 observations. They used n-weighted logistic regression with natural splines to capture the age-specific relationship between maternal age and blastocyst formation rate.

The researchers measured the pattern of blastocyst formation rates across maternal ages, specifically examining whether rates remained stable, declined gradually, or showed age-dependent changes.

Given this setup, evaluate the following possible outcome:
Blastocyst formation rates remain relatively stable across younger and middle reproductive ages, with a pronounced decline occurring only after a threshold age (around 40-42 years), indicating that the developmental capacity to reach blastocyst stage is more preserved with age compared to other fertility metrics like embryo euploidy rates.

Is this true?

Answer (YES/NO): YES